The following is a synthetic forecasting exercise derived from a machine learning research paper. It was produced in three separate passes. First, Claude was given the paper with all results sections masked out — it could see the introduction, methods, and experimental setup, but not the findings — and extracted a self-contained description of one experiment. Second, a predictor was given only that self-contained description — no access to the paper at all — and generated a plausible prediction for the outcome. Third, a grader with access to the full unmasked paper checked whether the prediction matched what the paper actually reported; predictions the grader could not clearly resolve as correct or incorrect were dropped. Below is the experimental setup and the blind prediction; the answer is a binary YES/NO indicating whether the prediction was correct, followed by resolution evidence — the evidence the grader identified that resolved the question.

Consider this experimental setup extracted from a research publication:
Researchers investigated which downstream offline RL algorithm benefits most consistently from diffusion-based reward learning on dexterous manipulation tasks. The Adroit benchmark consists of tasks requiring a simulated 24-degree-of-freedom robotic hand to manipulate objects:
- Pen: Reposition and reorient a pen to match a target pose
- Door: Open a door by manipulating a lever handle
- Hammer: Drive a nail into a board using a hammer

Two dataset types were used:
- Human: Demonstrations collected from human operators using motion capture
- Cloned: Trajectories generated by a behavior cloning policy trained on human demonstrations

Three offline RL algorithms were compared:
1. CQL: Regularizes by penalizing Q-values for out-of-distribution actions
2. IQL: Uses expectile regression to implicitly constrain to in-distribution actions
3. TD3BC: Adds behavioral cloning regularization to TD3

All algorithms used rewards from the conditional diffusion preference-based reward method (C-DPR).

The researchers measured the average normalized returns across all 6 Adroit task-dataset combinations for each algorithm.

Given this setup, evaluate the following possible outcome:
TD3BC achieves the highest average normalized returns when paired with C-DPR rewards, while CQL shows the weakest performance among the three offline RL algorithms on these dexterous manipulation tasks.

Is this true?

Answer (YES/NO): NO